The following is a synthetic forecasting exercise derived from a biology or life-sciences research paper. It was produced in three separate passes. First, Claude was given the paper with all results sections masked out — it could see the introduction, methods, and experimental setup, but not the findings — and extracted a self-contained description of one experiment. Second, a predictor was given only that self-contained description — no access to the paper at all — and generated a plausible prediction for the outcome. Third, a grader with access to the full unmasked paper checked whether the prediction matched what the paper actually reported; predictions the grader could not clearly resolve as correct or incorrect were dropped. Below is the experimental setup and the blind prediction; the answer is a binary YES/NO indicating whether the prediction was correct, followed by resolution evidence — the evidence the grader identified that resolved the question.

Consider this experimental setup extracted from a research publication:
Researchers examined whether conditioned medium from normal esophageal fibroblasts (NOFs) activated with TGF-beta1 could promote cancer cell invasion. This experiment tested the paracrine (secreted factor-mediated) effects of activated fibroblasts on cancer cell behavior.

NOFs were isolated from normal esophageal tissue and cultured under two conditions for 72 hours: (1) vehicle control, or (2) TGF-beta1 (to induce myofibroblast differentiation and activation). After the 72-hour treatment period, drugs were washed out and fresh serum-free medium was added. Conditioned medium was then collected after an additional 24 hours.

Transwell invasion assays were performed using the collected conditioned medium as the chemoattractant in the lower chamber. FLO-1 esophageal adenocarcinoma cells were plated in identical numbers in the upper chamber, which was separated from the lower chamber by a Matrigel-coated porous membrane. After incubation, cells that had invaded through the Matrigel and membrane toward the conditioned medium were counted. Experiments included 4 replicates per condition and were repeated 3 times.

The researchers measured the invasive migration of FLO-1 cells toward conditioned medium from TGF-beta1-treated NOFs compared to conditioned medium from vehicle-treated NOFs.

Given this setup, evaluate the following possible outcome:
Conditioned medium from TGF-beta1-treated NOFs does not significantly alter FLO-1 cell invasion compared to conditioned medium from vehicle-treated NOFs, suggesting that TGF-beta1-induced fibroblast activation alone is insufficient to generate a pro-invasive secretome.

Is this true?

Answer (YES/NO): NO